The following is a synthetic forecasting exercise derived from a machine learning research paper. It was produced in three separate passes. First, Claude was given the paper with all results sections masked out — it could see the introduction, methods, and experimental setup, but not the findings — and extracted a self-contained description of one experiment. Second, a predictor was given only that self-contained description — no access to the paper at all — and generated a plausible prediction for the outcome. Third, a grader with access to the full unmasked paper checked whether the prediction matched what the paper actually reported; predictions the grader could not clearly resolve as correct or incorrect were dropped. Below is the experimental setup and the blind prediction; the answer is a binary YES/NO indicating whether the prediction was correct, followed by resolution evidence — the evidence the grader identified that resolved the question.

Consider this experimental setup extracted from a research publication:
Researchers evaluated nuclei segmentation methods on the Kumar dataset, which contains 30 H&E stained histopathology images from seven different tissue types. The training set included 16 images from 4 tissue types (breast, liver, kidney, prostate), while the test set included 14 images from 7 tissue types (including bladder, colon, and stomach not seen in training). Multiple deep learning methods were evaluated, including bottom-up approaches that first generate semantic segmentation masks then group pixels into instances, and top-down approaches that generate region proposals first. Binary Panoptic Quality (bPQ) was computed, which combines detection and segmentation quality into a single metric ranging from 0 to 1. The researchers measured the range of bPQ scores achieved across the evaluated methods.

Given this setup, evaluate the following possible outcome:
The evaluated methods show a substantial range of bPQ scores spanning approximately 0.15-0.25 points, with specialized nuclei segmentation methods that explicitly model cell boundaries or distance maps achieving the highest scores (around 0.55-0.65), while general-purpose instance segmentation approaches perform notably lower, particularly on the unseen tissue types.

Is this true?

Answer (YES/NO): NO